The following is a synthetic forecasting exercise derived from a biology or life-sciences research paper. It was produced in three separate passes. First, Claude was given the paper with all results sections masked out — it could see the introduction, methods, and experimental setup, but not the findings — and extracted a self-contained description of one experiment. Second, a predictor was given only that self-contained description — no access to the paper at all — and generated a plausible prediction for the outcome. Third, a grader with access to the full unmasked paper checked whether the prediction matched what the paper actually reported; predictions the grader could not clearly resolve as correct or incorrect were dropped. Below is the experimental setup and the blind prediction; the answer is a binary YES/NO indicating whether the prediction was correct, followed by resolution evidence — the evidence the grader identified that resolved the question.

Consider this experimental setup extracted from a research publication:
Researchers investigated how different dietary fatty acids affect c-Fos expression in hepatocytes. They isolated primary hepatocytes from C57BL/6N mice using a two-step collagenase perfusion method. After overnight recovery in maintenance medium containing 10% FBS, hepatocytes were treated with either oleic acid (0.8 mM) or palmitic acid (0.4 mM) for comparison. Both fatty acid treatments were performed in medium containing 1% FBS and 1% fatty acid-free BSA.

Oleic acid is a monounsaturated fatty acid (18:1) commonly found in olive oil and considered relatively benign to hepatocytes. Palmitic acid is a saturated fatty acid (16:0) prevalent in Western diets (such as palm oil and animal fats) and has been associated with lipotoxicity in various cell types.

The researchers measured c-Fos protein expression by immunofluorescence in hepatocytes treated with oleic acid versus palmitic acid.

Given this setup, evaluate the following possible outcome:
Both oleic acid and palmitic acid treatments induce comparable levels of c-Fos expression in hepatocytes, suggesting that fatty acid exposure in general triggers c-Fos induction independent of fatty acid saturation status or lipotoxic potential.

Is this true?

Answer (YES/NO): NO